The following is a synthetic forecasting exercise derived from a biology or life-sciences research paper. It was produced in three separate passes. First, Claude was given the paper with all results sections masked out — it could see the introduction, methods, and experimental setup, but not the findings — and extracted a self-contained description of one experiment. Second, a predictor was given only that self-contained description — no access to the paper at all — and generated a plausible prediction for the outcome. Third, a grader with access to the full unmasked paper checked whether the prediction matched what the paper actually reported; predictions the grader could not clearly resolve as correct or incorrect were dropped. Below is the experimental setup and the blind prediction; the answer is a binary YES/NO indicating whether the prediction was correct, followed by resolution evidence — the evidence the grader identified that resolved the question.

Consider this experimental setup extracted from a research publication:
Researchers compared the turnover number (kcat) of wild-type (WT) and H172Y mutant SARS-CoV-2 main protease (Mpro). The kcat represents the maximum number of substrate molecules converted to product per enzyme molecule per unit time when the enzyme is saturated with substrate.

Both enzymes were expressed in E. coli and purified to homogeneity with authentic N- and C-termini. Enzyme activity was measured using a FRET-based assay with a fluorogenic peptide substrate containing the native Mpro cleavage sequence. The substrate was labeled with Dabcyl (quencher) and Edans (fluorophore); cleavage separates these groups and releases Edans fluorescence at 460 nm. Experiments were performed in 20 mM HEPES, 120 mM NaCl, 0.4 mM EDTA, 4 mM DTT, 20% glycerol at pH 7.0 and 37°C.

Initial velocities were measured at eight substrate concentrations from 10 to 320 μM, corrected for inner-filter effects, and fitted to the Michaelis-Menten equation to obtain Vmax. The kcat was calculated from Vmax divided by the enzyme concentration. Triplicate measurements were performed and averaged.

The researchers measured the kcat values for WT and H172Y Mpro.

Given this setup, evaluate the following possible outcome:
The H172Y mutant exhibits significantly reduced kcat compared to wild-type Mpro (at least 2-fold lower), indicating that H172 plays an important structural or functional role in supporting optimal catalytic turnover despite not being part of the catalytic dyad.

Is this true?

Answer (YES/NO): YES